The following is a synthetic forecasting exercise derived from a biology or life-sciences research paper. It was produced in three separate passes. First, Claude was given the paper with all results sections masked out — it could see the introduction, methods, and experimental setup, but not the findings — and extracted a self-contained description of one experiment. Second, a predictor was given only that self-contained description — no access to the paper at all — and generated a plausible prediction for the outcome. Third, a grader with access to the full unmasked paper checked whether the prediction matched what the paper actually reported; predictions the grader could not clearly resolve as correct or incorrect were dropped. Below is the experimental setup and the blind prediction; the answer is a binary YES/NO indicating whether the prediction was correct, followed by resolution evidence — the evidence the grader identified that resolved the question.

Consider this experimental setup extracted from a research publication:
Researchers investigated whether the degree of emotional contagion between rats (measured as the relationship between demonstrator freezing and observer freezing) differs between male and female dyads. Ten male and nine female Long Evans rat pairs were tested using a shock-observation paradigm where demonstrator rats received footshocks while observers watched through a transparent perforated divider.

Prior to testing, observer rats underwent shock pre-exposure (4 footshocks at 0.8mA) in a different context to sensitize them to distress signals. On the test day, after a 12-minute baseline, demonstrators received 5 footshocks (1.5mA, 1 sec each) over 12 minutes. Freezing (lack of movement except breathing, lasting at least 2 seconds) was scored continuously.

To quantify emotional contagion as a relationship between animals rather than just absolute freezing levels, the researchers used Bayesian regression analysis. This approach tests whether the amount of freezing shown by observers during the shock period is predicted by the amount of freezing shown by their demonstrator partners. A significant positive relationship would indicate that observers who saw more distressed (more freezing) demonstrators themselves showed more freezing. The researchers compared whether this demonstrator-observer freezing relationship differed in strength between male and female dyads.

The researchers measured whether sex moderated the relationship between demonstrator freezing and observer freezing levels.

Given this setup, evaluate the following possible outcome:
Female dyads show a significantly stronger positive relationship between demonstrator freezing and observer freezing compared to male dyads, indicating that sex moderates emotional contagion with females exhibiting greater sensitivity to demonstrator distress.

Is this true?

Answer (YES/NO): NO